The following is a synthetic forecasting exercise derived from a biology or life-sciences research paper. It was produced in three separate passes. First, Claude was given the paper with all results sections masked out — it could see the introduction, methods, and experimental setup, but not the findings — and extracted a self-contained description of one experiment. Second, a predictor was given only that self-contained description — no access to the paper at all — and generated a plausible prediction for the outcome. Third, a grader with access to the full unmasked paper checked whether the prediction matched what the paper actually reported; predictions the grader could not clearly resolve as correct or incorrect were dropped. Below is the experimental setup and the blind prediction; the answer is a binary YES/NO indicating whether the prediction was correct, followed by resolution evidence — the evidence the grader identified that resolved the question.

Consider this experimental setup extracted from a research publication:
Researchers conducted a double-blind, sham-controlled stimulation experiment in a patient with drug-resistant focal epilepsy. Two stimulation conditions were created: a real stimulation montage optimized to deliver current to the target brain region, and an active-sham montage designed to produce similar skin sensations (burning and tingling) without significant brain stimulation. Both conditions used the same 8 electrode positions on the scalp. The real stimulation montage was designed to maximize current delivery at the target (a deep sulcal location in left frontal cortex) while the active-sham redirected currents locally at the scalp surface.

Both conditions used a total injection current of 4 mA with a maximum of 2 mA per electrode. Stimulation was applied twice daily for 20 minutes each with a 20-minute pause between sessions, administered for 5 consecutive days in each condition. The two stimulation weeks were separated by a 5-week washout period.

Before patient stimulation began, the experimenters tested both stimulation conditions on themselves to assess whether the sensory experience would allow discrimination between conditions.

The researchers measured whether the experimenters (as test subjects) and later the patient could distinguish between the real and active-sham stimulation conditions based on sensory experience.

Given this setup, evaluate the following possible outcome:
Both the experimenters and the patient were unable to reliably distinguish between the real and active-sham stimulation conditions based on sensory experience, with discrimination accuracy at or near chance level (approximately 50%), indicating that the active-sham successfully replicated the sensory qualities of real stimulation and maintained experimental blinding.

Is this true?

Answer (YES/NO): YES